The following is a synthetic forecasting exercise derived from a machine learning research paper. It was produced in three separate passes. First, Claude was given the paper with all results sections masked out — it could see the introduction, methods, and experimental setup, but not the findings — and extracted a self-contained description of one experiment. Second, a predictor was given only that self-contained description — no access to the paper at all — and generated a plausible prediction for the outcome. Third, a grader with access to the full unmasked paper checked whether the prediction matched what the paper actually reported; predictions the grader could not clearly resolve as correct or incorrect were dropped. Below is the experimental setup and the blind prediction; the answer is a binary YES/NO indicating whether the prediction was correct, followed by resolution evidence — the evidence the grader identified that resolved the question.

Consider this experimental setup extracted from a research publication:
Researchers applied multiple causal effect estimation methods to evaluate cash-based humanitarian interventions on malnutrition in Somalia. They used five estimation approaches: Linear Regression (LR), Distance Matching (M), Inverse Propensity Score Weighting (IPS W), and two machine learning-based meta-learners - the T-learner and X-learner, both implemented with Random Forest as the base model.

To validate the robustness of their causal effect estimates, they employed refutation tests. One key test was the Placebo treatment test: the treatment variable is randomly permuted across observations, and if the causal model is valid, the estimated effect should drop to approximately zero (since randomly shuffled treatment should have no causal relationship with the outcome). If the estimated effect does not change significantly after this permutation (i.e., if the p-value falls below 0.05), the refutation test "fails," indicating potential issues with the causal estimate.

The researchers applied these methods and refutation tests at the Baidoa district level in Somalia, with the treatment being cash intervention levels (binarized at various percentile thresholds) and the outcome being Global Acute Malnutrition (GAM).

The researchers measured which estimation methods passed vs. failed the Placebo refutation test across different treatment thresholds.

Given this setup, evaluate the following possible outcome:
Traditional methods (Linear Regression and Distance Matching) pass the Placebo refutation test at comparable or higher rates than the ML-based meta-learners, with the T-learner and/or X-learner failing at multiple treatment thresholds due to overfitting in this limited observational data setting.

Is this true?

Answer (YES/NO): YES